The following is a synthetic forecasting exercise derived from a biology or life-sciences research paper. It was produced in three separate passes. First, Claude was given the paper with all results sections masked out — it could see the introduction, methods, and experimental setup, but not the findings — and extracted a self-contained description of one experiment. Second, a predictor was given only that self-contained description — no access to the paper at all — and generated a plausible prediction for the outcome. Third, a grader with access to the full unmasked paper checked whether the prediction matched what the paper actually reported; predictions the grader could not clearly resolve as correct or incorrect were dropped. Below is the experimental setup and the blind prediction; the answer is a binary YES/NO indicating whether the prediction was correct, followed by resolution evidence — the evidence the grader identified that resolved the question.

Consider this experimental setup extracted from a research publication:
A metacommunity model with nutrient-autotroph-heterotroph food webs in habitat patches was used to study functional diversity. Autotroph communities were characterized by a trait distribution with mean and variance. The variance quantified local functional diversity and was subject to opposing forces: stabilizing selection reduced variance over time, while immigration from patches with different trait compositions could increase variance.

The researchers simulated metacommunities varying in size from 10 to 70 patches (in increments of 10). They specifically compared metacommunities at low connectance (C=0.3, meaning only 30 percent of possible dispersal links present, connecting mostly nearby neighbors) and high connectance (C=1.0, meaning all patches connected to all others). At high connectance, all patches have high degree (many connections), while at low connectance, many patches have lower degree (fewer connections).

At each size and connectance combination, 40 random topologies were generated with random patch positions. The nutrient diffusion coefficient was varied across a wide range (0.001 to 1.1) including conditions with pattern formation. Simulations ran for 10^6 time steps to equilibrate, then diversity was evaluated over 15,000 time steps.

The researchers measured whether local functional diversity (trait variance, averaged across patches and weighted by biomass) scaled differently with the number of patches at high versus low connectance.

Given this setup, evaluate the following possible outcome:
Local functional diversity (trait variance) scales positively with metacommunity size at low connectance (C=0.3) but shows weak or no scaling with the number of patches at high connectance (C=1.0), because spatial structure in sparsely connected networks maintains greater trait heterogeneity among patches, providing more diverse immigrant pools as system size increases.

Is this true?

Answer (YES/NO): NO